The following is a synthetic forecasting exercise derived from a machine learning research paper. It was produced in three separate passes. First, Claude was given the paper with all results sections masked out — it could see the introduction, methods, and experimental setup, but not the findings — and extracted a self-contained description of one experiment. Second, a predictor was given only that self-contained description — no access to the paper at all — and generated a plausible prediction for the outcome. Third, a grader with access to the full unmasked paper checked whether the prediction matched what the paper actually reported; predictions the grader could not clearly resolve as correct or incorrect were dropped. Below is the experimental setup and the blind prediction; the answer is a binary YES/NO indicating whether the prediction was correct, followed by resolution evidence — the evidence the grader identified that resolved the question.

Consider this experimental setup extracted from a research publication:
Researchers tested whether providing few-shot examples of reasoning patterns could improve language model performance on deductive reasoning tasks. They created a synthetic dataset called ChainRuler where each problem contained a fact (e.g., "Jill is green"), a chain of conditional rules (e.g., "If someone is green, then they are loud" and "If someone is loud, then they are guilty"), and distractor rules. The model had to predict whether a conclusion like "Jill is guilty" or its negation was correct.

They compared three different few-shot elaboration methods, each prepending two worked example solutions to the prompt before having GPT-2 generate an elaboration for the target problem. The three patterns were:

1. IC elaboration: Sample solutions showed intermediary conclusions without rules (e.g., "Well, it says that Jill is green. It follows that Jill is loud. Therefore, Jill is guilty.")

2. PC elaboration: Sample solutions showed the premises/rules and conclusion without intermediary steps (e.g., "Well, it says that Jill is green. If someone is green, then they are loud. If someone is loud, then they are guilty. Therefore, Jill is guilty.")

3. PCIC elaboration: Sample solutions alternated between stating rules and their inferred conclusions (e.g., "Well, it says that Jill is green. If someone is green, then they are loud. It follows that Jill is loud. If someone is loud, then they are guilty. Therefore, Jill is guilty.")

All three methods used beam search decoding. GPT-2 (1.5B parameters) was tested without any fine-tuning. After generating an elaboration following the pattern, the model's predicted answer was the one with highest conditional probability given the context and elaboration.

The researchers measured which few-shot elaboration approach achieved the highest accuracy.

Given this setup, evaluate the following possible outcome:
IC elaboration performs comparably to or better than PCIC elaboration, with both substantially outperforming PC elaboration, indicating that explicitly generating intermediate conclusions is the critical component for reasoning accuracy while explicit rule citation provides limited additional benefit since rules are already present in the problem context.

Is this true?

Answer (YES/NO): NO